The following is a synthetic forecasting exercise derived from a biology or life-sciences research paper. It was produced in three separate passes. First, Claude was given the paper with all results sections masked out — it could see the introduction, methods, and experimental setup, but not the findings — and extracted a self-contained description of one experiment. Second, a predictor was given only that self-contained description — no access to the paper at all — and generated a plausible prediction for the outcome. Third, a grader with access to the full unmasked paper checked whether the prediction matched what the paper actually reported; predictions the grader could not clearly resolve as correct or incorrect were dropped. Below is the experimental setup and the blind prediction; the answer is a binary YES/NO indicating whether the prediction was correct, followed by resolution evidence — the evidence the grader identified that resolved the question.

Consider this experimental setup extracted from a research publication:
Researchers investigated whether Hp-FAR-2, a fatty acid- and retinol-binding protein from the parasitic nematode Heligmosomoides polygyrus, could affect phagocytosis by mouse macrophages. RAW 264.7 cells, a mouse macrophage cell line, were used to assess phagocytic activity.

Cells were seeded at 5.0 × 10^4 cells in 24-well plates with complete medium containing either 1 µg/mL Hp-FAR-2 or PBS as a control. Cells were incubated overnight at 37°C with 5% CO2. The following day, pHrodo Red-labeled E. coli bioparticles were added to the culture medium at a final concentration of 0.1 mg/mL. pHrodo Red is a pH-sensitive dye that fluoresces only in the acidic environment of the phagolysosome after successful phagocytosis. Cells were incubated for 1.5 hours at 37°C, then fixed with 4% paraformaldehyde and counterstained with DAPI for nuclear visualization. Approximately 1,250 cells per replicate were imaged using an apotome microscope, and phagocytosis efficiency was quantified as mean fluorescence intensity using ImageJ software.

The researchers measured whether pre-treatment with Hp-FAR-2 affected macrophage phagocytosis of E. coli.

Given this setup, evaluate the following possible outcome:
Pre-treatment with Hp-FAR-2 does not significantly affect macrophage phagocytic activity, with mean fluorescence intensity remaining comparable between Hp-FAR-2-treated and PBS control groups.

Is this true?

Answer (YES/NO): YES